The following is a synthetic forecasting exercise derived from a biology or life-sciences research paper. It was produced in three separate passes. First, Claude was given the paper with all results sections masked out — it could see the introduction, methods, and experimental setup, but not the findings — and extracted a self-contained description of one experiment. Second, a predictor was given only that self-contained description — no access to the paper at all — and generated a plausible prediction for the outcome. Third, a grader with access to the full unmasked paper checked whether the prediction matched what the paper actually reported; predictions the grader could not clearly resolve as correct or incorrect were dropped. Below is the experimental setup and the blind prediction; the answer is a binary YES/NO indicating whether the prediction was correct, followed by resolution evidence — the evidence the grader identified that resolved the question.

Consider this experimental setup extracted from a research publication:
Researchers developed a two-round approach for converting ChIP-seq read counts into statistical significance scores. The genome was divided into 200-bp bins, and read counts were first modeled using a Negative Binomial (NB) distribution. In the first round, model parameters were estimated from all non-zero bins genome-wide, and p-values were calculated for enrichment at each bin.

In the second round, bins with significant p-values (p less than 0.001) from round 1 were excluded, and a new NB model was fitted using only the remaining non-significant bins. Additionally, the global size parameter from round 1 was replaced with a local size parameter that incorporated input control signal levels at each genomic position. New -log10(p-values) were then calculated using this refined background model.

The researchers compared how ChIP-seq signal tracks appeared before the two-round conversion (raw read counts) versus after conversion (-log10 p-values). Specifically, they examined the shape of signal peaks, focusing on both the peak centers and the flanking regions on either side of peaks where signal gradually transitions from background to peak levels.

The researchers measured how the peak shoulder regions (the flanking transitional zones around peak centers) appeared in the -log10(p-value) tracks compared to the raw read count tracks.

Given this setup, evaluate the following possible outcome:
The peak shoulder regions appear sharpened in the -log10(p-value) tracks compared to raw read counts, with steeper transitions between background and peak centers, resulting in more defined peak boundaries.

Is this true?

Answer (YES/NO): YES